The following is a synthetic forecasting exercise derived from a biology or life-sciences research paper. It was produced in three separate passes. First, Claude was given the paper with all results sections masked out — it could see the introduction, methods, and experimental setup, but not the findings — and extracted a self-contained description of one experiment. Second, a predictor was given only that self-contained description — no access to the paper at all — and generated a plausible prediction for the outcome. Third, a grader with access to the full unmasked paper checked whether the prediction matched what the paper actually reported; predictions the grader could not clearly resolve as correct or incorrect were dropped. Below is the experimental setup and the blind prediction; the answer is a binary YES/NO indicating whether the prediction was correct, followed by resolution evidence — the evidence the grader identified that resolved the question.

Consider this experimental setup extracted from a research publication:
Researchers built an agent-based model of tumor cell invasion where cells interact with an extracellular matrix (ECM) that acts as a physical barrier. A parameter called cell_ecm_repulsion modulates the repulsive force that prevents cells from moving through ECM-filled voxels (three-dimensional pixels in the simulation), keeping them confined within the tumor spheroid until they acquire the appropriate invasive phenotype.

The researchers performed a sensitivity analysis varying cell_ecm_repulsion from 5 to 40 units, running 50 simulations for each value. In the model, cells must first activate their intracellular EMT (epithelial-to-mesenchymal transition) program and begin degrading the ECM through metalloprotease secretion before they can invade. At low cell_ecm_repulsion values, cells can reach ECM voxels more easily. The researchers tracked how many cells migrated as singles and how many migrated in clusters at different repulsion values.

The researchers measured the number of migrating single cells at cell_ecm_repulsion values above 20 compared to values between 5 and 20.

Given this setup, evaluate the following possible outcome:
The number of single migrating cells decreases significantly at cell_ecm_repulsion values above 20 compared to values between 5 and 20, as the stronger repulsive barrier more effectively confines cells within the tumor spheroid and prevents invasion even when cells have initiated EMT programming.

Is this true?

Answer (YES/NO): YES